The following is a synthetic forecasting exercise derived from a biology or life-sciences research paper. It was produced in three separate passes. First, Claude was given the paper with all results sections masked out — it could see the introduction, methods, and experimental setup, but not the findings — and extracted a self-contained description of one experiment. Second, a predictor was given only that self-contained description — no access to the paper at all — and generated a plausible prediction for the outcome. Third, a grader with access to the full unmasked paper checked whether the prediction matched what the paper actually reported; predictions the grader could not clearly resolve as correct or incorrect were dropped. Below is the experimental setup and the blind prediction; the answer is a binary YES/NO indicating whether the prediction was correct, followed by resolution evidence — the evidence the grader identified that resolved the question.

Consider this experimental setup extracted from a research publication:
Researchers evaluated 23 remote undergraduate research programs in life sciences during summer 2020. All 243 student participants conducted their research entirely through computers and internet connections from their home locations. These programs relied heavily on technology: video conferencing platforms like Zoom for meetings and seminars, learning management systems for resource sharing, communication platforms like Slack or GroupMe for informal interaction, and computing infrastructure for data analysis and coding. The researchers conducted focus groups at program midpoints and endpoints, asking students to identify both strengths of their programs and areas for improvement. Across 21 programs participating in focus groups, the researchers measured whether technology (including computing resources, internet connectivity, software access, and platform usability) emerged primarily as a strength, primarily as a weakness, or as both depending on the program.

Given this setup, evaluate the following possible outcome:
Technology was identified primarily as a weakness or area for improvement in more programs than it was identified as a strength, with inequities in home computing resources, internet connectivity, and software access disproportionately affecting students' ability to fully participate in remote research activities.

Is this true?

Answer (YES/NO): NO